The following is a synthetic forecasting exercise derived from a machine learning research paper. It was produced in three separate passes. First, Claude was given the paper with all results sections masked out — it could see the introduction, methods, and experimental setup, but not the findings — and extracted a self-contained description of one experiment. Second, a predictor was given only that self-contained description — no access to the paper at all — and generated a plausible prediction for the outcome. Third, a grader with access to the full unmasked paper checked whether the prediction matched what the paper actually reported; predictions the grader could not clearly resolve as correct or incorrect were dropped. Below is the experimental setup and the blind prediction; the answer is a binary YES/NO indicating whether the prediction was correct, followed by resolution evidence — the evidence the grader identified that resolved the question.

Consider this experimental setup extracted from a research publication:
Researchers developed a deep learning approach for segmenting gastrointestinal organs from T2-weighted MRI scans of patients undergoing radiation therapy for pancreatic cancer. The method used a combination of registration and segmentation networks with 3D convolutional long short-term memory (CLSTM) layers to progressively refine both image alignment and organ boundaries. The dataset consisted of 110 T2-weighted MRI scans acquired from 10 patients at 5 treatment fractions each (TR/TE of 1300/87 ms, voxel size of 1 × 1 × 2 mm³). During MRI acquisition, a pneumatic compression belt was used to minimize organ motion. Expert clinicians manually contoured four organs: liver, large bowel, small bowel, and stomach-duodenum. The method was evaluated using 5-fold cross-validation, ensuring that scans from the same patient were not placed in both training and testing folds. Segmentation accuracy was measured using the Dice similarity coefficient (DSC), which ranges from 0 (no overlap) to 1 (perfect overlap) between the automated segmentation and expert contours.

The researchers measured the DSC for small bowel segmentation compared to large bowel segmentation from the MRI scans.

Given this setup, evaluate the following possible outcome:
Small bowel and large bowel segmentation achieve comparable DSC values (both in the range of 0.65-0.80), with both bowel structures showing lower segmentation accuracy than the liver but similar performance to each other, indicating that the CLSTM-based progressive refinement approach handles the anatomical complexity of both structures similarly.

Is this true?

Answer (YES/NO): NO